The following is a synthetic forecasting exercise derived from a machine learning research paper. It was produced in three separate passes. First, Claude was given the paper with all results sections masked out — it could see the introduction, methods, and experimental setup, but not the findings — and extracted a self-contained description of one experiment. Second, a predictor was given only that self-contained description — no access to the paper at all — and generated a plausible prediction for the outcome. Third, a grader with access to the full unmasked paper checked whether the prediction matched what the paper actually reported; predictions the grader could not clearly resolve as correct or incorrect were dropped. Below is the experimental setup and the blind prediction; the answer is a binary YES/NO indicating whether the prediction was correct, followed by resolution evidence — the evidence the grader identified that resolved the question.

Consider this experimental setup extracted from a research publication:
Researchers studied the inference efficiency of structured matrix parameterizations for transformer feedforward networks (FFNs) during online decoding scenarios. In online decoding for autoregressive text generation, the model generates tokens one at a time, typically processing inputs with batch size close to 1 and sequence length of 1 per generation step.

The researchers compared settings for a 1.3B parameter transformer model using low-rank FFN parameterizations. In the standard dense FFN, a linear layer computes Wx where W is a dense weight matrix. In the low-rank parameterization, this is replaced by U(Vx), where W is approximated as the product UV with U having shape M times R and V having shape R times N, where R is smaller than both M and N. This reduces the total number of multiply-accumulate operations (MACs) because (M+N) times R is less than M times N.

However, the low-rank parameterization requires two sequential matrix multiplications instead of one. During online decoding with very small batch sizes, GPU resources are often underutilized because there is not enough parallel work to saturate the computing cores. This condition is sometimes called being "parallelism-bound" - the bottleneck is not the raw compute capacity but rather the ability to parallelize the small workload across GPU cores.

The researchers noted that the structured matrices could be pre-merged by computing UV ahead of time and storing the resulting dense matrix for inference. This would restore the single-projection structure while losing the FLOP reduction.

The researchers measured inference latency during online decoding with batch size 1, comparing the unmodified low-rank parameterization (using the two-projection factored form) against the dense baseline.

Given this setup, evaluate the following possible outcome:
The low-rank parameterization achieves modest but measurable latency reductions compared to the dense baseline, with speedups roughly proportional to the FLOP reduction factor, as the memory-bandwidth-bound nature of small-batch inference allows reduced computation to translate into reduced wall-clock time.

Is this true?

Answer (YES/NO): NO